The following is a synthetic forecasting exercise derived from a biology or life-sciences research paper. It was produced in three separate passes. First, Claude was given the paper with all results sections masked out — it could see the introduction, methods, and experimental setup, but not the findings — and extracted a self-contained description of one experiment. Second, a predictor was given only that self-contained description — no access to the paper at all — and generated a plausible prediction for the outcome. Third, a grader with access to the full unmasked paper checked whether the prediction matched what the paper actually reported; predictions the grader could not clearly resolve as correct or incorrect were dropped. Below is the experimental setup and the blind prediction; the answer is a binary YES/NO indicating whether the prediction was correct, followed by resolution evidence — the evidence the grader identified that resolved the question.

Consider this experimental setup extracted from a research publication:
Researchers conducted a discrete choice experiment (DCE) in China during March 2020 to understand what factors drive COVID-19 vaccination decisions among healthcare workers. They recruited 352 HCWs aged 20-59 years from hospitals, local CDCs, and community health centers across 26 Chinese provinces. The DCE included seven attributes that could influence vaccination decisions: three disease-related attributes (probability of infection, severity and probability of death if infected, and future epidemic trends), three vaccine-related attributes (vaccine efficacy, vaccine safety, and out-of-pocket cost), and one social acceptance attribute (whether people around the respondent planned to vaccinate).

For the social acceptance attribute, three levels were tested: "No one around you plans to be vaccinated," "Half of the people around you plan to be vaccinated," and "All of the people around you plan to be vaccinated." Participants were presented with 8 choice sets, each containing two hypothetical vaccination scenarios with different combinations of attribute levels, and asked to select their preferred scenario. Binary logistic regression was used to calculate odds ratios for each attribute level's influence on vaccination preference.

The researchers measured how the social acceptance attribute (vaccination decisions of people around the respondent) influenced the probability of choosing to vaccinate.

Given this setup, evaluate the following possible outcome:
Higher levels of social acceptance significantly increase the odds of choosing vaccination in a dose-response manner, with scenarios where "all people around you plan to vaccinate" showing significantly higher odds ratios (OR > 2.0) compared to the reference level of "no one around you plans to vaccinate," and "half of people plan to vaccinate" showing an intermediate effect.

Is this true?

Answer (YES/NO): NO